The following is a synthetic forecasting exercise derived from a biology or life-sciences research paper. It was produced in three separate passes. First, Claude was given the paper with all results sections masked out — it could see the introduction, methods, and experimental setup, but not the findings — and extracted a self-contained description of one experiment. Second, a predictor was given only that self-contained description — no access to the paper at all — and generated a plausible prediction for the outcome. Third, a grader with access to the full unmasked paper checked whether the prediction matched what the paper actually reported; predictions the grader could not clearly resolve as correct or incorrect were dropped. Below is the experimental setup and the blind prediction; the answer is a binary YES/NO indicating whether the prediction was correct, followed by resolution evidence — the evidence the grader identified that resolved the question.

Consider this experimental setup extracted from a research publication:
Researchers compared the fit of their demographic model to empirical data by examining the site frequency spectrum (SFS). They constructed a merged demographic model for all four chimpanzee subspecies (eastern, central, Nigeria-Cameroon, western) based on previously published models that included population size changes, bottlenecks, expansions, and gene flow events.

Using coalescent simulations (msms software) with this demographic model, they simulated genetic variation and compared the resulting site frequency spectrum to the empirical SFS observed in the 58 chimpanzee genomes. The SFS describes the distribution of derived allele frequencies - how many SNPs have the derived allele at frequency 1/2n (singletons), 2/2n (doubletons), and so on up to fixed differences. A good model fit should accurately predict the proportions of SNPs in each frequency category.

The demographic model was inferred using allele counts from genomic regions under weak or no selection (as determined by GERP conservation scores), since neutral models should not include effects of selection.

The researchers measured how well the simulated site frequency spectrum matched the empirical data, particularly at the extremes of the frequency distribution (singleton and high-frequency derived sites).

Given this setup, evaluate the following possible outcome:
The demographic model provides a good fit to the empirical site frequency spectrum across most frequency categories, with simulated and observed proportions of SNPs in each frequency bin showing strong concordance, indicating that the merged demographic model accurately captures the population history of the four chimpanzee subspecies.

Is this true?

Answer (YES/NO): YES